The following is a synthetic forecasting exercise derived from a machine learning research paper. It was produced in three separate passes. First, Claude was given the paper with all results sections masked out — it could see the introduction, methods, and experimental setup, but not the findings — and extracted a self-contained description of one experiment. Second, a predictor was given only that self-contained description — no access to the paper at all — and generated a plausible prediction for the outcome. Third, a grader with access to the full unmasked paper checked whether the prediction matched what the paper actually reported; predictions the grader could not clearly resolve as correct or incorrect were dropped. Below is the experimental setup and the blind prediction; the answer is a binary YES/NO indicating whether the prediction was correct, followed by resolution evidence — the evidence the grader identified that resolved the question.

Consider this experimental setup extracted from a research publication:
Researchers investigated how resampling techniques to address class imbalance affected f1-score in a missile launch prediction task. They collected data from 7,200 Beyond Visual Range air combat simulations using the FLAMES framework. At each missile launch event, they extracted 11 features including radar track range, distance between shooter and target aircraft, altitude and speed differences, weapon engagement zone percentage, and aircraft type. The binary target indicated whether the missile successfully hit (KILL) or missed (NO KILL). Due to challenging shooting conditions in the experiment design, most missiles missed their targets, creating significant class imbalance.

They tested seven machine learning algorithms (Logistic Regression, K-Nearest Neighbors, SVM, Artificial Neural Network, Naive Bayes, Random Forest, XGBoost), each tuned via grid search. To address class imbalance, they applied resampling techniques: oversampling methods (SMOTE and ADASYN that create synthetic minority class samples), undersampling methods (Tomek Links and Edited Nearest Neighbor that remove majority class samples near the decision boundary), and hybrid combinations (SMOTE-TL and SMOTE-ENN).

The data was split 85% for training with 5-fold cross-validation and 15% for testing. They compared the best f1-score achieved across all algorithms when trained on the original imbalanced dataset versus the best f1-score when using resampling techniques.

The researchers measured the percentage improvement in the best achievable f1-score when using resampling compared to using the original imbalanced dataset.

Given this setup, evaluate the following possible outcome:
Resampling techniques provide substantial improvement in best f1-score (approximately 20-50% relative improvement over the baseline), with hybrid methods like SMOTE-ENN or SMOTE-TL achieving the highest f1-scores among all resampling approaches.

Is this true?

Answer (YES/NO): NO